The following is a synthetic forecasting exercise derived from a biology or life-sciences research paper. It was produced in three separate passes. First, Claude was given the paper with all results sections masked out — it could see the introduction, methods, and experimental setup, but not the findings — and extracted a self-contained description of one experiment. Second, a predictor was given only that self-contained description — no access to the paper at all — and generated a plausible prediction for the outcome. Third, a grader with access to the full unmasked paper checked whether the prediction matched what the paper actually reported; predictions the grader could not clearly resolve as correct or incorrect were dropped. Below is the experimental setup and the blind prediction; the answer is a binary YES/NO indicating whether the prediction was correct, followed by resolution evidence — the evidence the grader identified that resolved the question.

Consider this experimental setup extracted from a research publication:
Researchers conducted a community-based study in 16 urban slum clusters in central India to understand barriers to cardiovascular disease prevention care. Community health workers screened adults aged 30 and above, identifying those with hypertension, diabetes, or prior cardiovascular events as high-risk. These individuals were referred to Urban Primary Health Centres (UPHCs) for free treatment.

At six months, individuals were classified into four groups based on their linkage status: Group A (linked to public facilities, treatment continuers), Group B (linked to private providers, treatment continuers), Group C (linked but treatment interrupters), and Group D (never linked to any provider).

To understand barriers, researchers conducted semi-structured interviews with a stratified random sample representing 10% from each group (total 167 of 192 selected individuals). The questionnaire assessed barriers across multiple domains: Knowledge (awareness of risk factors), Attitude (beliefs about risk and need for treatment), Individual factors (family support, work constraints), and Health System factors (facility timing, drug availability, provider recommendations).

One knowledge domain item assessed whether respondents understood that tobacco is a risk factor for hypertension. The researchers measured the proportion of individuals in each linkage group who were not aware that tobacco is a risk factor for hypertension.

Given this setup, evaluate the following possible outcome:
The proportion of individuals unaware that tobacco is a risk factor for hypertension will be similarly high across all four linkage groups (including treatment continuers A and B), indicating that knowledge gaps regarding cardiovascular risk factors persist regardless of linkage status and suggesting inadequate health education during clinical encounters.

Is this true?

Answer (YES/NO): YES